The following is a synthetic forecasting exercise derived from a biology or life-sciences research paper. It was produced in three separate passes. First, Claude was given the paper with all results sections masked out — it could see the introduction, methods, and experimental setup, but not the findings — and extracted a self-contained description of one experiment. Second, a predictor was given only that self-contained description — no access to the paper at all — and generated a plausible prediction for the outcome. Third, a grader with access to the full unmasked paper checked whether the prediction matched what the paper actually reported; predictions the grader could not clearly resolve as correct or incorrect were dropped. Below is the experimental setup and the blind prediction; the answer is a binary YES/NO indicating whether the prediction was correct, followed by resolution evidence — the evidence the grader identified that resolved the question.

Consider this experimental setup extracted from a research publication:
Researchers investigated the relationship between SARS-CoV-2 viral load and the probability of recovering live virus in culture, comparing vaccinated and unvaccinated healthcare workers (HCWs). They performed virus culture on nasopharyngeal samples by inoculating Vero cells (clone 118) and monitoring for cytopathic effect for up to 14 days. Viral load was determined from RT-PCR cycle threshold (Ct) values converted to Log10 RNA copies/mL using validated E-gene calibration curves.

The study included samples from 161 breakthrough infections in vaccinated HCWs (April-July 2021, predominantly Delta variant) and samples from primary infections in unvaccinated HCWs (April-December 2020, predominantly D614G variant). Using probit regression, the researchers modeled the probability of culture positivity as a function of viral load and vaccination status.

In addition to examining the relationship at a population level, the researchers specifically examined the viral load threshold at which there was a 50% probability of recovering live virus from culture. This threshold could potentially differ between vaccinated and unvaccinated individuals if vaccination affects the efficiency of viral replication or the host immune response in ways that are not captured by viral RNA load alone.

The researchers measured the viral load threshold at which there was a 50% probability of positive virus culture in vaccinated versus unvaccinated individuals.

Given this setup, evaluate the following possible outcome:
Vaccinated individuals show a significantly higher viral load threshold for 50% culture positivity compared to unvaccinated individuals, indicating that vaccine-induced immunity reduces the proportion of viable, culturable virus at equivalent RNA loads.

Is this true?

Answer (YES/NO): YES